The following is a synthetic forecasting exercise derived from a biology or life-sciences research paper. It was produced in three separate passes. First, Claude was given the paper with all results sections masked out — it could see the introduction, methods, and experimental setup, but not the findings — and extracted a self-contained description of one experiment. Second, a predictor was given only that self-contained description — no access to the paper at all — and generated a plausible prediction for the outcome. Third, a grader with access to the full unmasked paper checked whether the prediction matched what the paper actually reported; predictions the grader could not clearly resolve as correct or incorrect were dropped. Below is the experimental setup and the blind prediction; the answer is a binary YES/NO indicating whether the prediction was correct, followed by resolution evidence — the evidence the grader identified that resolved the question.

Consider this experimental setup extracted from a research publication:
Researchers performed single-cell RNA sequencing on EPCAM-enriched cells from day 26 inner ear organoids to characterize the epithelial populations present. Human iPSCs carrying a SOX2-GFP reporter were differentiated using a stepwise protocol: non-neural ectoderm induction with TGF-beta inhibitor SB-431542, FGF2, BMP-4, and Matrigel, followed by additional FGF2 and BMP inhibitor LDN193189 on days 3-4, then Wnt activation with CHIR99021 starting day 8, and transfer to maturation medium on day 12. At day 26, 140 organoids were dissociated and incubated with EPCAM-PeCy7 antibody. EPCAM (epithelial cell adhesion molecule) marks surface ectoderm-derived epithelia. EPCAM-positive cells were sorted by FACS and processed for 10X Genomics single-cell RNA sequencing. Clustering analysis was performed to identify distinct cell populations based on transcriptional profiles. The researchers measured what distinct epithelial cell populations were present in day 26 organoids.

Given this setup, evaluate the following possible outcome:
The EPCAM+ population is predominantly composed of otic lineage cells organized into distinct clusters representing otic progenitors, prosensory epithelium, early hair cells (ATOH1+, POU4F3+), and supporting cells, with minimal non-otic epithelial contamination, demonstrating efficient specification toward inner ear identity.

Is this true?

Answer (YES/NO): NO